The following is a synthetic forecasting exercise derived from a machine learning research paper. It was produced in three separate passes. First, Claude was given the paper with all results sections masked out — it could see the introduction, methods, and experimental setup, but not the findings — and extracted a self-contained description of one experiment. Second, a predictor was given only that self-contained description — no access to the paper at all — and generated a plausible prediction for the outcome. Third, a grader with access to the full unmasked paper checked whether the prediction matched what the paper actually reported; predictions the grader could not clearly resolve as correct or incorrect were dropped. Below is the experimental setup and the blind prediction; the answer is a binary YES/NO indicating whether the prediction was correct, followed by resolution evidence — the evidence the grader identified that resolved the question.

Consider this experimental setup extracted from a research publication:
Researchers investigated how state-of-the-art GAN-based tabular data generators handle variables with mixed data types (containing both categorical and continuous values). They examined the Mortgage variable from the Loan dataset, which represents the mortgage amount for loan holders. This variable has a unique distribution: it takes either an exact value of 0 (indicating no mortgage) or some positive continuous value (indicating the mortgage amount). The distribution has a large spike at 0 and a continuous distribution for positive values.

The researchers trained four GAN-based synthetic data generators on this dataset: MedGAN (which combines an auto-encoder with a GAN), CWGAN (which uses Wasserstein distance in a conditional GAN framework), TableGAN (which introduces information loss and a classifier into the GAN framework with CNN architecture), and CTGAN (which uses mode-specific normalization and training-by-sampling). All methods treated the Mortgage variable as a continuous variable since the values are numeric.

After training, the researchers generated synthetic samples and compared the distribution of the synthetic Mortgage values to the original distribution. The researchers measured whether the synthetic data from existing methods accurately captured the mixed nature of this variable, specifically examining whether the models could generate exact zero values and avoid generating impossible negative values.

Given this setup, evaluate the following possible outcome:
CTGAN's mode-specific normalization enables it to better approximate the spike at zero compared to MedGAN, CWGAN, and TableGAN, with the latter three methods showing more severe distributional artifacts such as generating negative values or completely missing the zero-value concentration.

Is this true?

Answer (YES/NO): NO